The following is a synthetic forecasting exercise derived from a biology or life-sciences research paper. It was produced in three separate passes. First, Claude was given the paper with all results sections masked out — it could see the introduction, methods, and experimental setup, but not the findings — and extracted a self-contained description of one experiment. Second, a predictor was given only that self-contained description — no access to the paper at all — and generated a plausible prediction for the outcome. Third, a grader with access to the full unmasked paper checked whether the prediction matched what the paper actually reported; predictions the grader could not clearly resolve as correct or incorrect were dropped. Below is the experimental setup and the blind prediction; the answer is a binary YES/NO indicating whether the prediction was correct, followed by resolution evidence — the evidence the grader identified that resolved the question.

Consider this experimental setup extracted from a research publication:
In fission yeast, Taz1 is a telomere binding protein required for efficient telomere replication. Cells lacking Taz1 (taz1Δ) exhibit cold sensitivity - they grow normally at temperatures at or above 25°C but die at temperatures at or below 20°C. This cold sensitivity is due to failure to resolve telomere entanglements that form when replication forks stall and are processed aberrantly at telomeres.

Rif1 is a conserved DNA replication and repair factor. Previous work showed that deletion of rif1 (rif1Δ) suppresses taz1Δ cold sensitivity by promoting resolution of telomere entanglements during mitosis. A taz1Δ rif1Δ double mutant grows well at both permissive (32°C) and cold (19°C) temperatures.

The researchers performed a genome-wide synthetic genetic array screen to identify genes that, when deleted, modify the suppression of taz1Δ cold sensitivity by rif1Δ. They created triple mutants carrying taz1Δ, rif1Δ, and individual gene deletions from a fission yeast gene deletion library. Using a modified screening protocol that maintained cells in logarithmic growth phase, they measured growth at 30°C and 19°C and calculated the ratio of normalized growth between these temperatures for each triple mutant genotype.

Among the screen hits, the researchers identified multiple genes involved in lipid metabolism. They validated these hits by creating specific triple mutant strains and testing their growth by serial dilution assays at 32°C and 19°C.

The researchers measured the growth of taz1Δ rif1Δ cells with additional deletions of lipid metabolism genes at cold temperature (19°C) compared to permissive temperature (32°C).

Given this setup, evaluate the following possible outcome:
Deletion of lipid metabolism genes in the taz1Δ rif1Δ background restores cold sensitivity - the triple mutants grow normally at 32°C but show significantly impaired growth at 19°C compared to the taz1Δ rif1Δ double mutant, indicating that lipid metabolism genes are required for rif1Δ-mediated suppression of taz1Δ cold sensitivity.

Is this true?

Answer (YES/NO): YES